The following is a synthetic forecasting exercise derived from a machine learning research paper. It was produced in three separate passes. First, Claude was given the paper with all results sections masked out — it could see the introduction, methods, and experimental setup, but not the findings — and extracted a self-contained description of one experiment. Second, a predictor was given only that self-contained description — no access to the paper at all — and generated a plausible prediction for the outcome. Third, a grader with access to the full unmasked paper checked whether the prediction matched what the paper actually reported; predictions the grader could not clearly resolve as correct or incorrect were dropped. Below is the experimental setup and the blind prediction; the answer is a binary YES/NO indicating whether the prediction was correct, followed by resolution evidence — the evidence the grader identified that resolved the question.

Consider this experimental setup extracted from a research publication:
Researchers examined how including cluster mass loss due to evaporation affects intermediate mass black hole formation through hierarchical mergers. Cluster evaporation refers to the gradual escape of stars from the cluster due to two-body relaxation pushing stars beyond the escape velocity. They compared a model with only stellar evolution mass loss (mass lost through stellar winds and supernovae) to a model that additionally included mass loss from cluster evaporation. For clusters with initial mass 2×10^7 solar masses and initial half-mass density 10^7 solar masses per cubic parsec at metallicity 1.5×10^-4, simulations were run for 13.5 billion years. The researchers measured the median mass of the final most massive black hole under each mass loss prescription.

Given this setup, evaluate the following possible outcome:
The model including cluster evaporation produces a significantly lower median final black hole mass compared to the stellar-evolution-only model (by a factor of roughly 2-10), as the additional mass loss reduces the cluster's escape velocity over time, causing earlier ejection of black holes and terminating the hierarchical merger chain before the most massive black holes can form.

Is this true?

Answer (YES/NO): NO